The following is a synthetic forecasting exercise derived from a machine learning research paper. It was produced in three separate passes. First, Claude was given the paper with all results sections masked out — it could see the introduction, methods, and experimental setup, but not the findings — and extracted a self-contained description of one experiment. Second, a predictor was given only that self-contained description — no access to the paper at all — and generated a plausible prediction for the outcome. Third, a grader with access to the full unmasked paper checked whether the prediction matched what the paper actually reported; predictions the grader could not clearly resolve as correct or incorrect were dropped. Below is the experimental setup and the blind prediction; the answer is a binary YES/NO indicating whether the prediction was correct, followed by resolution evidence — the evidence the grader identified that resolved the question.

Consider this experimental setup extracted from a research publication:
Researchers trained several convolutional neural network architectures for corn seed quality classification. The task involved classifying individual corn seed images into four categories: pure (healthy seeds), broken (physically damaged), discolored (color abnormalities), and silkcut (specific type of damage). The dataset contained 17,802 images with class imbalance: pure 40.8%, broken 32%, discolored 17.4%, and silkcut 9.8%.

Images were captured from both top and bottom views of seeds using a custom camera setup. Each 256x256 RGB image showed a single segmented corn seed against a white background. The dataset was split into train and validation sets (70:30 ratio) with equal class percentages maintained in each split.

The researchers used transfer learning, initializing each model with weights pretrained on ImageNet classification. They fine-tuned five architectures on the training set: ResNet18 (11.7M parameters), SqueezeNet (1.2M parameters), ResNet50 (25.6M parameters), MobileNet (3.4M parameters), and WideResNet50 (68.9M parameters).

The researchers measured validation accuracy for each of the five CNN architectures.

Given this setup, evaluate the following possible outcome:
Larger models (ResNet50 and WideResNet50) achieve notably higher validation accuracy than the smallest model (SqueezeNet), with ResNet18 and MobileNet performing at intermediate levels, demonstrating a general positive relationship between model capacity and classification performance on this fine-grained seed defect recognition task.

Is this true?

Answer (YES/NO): NO